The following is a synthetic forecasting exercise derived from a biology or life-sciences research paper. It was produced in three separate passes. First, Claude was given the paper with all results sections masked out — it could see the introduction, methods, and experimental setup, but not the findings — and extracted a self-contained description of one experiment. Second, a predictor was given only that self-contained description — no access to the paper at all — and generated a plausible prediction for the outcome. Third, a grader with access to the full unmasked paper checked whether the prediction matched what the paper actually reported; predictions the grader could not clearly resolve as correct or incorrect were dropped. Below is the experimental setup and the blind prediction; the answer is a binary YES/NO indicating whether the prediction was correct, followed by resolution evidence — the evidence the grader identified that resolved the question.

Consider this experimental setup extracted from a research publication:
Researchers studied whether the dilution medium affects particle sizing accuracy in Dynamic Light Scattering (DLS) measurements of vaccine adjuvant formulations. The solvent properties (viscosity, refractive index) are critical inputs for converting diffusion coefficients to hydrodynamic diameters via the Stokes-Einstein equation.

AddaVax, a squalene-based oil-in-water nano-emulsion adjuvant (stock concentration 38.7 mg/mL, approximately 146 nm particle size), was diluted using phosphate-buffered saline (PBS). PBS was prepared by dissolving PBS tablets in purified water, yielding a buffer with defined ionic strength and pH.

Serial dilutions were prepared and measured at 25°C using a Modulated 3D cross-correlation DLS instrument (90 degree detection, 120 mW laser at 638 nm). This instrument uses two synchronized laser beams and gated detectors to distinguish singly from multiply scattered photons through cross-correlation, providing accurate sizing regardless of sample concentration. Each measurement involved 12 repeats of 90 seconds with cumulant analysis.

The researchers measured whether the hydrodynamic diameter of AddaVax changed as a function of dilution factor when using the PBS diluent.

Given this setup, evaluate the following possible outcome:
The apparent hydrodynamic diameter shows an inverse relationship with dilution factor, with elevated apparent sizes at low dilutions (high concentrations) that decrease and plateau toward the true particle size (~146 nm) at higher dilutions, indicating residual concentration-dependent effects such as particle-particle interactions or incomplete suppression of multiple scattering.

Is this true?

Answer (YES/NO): NO